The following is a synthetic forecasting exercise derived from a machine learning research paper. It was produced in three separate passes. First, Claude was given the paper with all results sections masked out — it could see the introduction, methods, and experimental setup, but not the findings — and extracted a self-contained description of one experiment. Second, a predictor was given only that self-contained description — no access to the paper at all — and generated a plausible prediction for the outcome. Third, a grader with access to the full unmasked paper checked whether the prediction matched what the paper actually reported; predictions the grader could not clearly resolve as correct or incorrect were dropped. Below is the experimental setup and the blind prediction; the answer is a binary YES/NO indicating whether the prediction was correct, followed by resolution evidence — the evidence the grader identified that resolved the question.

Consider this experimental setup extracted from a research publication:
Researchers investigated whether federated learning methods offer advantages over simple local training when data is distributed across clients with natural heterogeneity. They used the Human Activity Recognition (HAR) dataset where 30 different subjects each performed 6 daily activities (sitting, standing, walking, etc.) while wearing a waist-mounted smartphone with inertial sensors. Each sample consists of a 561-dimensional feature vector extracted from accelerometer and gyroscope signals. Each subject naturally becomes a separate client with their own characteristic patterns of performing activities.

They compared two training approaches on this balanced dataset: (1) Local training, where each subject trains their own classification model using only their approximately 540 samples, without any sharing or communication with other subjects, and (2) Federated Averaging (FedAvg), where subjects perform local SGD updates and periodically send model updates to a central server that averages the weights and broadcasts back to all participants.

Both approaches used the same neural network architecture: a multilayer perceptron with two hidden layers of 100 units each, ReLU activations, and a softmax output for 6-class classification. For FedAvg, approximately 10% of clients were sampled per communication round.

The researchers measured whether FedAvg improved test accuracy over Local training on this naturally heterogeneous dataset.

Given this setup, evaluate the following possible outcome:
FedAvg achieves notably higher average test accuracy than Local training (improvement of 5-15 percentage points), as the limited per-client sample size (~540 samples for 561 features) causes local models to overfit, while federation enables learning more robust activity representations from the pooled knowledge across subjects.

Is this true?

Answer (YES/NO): NO